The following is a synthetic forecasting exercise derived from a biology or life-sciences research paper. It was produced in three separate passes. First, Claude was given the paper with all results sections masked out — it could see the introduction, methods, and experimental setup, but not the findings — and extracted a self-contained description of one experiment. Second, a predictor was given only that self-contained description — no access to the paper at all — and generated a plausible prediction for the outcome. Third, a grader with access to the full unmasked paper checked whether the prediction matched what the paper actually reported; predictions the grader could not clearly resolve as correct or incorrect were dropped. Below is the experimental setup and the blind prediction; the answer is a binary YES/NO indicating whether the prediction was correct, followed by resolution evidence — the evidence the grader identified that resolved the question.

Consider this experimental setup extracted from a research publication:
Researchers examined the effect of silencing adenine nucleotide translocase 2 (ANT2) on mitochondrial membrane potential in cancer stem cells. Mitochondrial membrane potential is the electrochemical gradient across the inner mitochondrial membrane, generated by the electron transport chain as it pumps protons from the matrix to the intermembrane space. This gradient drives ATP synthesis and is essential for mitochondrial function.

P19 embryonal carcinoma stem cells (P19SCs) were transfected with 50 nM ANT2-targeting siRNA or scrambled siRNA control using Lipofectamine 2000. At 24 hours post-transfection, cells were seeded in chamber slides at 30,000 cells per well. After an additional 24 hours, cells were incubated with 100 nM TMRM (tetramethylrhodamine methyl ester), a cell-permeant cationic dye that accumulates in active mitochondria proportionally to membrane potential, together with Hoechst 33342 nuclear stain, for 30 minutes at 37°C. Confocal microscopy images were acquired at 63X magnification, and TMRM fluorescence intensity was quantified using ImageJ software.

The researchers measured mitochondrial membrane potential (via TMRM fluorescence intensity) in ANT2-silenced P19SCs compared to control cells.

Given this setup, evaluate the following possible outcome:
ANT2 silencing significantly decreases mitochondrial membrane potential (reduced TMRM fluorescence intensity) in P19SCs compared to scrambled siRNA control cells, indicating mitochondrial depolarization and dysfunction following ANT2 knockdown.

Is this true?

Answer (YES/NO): YES